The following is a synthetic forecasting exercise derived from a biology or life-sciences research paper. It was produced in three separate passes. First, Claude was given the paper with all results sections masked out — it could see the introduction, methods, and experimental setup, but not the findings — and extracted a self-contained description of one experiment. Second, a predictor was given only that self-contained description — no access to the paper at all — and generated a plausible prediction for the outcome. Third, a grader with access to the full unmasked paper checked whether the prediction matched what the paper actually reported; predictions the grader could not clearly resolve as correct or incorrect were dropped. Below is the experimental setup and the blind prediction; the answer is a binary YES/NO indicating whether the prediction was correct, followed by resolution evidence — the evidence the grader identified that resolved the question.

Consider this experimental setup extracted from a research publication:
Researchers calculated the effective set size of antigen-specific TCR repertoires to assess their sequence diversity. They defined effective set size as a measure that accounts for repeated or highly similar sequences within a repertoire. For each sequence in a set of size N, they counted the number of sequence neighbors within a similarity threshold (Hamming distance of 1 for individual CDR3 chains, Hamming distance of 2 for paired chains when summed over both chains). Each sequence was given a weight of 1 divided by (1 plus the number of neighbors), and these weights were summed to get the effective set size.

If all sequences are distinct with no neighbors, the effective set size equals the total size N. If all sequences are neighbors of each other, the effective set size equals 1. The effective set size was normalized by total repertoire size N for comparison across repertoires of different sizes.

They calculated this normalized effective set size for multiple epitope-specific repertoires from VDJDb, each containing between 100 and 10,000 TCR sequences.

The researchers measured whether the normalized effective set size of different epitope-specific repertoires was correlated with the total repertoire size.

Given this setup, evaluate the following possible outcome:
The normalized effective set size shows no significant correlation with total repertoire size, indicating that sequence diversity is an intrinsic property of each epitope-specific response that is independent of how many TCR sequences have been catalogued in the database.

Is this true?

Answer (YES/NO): YES